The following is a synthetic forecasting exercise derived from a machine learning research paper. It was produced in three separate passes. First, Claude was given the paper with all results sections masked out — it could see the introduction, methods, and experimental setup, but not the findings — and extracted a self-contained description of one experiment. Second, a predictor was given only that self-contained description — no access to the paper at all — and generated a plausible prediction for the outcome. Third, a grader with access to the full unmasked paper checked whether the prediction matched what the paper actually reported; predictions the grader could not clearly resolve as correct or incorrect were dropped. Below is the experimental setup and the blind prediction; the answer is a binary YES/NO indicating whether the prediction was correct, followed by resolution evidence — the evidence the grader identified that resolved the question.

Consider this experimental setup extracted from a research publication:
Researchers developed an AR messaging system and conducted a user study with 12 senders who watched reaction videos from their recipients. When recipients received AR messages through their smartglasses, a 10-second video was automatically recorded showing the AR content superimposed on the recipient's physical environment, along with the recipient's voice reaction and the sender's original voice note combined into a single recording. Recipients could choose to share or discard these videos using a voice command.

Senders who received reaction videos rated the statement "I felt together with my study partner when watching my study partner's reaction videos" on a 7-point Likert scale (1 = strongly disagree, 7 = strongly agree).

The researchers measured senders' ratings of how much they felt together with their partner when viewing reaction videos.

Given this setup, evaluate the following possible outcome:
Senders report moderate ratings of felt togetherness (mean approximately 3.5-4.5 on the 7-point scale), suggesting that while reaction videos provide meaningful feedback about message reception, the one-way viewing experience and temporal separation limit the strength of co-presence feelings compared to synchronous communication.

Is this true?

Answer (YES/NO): NO